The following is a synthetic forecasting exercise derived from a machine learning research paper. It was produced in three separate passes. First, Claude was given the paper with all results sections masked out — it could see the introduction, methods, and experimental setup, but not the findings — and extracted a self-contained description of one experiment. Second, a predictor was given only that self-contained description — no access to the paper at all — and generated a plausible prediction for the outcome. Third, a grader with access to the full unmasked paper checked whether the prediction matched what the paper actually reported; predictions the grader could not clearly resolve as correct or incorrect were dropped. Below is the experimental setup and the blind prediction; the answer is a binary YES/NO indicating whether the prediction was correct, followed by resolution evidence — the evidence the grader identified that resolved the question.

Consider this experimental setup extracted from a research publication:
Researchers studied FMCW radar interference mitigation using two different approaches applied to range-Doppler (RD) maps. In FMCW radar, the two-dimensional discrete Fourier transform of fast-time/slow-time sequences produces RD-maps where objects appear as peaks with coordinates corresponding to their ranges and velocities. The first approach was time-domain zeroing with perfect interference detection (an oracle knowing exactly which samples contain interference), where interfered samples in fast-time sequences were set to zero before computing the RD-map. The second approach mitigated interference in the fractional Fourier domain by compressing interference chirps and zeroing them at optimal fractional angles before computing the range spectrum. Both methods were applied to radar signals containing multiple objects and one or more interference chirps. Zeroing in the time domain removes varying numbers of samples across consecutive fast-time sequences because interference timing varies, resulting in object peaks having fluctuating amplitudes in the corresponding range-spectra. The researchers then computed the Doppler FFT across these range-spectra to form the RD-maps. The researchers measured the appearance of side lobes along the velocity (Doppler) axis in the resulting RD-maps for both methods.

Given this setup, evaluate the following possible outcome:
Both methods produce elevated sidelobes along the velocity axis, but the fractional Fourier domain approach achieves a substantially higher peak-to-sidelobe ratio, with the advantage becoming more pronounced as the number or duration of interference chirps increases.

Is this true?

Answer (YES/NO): NO